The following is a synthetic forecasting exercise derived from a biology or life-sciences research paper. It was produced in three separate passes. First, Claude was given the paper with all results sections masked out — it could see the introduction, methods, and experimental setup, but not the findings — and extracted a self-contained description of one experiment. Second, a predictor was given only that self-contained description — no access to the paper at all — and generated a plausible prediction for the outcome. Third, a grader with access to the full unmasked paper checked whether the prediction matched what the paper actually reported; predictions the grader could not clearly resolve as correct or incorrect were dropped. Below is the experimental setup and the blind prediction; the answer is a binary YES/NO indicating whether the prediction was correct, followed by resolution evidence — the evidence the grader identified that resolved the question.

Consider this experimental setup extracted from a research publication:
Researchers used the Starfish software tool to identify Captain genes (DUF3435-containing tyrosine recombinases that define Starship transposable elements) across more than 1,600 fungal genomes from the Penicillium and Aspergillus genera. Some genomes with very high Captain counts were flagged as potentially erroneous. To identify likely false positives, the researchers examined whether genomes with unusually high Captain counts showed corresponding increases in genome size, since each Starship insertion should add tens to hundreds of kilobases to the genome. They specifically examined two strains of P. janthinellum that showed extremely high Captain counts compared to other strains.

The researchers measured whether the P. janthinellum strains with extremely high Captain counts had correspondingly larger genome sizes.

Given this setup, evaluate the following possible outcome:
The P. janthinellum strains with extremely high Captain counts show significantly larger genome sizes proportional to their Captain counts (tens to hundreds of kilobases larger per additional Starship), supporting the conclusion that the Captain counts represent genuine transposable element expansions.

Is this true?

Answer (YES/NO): NO